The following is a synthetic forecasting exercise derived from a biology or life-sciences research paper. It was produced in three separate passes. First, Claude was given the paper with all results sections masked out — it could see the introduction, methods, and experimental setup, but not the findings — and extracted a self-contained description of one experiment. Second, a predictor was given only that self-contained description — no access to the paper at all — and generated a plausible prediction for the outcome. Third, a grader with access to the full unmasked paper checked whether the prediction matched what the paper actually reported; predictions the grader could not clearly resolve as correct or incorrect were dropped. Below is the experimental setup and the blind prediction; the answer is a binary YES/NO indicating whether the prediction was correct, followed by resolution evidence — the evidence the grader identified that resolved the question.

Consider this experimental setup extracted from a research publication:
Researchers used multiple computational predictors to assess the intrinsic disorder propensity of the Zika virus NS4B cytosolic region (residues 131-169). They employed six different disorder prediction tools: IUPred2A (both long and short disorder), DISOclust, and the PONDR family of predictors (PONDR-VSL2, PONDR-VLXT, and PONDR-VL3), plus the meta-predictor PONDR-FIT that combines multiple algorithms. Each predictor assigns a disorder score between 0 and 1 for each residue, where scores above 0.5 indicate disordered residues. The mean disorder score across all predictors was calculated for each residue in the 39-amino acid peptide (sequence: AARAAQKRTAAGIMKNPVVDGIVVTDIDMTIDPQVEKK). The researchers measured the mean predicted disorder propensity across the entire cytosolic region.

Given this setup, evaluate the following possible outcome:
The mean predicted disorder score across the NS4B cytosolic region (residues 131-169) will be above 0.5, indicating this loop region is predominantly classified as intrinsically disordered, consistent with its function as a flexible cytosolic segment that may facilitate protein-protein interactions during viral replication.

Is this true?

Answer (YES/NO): NO